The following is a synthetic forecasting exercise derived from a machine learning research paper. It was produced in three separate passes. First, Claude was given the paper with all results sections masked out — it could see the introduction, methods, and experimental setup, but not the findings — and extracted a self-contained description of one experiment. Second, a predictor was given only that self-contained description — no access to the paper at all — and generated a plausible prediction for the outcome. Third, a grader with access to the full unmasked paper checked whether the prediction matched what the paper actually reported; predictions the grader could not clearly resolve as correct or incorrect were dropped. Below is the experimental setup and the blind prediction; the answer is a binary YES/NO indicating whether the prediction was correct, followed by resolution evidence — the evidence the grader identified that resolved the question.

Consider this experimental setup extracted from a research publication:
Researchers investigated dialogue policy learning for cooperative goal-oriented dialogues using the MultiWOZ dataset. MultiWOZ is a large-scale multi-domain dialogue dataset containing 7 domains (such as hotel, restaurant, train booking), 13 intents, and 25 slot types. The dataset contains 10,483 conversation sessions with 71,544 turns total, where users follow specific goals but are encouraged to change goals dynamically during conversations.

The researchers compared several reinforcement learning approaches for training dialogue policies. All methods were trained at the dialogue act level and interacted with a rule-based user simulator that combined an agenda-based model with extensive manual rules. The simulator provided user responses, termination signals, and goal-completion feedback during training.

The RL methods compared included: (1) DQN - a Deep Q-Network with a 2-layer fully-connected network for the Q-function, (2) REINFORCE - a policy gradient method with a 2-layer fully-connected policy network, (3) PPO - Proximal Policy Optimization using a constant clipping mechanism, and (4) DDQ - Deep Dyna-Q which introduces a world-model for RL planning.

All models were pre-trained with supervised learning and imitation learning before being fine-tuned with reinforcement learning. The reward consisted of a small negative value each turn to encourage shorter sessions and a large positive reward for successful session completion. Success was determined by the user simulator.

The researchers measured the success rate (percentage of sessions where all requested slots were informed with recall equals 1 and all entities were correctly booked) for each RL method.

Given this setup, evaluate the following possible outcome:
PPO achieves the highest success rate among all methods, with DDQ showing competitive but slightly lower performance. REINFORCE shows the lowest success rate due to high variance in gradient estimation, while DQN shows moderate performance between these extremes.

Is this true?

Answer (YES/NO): NO